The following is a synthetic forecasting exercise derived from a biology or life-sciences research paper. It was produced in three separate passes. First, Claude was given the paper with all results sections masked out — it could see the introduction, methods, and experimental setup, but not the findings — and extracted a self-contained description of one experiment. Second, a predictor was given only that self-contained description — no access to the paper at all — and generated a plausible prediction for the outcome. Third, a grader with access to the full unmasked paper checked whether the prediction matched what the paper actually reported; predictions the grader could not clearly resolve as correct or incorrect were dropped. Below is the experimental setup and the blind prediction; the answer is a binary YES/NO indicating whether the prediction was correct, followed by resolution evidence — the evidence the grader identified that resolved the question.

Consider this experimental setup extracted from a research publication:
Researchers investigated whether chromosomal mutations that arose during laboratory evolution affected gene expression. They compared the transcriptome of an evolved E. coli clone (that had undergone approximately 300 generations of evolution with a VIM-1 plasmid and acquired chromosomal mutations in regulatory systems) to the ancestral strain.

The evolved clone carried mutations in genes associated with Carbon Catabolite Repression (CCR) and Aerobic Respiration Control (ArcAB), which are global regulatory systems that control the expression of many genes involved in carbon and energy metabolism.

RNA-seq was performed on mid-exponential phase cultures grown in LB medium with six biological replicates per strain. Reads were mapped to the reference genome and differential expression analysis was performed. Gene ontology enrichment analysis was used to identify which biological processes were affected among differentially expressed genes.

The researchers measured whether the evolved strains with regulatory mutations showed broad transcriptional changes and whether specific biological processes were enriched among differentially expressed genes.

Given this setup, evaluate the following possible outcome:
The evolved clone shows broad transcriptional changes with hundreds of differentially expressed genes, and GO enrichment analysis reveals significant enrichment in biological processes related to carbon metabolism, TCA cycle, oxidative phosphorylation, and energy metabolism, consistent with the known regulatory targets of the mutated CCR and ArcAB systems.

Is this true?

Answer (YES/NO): NO